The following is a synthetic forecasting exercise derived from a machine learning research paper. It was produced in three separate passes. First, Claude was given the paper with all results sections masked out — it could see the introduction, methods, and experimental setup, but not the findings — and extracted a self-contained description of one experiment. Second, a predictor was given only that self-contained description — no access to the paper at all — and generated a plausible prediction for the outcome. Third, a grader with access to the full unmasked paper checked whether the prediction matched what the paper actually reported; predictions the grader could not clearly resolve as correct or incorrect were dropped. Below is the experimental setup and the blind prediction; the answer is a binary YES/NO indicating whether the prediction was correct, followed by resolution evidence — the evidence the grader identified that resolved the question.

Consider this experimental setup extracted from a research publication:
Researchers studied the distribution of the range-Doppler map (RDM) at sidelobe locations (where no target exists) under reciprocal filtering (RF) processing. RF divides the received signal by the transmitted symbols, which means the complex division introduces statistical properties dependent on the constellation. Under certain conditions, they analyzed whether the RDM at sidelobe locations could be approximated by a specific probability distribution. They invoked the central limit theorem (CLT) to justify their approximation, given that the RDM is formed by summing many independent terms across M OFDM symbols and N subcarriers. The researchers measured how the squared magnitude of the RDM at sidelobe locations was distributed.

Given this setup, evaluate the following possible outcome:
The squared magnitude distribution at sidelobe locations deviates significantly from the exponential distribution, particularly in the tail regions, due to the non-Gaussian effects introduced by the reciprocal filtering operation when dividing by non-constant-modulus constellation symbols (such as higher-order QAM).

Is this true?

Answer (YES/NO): NO